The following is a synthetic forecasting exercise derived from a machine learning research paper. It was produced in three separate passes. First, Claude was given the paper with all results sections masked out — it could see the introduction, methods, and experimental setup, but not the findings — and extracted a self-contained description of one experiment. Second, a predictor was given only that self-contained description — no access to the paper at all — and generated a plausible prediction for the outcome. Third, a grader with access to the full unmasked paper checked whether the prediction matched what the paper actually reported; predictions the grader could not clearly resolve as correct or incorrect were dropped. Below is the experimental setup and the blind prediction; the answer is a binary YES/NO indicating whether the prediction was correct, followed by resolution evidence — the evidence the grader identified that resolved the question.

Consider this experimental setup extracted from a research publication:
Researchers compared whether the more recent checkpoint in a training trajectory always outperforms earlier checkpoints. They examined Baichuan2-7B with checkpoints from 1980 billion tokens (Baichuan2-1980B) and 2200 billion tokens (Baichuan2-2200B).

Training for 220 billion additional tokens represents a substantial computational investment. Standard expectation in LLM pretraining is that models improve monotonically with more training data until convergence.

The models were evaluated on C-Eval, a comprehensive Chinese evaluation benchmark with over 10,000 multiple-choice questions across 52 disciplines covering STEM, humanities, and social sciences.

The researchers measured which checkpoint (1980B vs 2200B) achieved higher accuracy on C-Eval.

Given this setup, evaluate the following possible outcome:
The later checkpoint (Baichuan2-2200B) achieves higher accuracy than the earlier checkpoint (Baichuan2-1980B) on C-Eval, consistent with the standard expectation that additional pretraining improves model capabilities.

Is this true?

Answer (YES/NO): NO